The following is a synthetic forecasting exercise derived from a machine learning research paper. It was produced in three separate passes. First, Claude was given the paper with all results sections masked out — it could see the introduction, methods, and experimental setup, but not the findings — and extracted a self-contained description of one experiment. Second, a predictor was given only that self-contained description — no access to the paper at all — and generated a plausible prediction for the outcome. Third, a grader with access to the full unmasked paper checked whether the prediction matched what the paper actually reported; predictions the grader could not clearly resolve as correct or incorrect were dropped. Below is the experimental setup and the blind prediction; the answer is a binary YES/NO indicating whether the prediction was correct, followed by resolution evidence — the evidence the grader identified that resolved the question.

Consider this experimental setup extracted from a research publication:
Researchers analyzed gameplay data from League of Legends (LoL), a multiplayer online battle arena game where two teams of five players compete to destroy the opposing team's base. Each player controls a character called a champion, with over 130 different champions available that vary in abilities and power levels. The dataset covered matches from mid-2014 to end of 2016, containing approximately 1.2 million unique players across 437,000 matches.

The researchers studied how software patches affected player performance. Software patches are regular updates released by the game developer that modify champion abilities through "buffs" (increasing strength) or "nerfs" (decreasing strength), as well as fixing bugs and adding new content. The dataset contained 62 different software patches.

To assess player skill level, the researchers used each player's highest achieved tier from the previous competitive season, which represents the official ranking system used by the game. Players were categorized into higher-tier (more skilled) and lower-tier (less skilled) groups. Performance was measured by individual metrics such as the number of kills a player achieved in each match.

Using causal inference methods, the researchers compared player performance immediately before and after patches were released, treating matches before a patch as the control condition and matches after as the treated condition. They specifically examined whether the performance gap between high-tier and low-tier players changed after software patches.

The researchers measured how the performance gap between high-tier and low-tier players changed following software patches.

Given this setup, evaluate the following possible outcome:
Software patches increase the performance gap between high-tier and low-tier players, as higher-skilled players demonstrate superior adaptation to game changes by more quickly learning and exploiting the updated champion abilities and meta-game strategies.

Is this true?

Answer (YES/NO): YES